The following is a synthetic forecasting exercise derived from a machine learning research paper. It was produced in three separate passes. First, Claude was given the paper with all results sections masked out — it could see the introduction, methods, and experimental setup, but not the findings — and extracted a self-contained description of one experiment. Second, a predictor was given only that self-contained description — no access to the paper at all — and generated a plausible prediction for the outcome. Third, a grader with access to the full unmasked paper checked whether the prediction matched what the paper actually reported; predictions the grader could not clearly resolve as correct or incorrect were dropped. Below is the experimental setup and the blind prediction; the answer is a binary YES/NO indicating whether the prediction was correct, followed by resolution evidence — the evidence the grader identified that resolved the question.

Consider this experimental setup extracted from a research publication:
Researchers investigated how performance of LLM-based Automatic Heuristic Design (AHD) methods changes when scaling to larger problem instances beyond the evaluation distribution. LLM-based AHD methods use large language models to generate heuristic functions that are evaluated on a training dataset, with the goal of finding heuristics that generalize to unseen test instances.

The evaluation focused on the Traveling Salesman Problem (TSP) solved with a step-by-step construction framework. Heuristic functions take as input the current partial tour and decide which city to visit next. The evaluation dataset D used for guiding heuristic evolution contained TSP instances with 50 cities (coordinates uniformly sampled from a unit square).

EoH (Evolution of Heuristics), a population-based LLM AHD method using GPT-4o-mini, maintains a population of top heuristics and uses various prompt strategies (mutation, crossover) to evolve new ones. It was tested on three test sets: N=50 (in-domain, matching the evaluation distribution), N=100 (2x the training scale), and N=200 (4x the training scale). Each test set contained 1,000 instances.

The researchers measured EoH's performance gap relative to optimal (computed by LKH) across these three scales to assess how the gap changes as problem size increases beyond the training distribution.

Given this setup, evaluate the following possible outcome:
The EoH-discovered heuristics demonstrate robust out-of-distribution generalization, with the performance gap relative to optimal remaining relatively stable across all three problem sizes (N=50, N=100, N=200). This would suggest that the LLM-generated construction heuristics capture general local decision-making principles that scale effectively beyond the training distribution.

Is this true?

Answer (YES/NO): NO